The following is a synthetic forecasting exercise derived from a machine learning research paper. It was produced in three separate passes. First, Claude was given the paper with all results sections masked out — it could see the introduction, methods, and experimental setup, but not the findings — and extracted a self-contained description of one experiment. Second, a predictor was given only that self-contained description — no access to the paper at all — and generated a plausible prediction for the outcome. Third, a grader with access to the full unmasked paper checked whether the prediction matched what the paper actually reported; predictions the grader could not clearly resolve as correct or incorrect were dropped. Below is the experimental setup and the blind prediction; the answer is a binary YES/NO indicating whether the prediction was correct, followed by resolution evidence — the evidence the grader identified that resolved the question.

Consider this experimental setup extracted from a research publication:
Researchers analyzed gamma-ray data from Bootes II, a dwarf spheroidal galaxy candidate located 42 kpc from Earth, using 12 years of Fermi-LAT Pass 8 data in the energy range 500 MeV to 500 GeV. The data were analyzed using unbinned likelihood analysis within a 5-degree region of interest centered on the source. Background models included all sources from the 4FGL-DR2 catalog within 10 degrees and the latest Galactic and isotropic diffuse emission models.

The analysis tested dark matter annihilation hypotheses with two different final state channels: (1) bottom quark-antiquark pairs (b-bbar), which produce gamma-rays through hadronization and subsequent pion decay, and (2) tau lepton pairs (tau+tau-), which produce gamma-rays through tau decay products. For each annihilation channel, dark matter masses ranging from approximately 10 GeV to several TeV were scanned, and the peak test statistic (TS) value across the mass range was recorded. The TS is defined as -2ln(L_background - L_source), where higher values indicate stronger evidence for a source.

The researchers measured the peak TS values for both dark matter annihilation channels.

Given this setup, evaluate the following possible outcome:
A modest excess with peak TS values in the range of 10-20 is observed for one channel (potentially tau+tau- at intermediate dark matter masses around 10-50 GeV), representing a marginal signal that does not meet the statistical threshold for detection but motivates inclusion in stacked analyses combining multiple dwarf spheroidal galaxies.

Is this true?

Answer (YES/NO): NO